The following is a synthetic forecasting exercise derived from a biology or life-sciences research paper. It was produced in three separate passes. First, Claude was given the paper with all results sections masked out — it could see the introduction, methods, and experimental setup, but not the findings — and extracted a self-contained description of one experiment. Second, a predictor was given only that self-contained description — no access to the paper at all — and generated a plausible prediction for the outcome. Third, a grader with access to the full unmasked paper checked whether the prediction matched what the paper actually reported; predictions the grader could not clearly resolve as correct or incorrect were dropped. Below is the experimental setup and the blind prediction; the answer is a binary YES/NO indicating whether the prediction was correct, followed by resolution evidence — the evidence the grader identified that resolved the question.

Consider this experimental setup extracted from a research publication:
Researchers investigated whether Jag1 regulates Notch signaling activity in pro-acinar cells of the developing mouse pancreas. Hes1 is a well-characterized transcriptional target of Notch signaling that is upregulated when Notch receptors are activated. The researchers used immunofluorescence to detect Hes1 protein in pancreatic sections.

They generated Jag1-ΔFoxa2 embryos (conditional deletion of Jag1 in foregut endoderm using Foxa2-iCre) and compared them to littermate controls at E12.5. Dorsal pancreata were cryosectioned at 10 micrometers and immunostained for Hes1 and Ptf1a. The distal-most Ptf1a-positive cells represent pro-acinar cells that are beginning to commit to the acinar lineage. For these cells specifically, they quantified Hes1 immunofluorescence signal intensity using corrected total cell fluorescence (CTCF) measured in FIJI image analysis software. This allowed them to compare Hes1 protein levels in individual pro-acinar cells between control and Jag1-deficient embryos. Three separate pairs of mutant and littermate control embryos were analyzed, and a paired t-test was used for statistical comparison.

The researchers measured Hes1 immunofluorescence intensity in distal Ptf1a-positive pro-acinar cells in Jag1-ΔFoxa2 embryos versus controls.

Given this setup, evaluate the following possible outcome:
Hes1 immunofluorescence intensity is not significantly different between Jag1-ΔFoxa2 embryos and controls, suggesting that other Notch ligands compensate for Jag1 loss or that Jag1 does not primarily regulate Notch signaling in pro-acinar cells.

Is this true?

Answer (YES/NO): NO